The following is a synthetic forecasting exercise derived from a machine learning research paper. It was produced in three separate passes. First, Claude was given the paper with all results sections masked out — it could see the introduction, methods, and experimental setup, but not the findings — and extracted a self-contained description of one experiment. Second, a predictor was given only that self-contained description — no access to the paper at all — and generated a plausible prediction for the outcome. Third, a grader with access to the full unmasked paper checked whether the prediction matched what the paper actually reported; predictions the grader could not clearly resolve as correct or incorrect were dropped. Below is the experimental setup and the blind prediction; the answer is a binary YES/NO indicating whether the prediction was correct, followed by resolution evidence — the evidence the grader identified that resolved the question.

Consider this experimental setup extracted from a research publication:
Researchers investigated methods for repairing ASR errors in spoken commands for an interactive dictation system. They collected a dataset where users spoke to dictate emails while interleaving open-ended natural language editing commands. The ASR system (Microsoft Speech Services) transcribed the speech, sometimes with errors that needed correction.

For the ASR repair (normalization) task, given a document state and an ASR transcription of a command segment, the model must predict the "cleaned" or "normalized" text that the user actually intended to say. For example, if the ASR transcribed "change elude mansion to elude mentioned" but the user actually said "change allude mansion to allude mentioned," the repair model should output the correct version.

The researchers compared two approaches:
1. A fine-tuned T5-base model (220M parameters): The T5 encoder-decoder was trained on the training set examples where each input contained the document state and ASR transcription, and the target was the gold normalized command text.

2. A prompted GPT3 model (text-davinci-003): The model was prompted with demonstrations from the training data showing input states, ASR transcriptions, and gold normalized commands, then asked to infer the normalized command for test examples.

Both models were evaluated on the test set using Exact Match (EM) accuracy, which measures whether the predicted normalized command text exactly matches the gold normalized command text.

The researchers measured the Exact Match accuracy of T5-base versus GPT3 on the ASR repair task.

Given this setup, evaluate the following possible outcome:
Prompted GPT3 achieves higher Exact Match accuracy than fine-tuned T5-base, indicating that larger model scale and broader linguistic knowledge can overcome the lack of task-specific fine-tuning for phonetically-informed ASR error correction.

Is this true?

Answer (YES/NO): YES